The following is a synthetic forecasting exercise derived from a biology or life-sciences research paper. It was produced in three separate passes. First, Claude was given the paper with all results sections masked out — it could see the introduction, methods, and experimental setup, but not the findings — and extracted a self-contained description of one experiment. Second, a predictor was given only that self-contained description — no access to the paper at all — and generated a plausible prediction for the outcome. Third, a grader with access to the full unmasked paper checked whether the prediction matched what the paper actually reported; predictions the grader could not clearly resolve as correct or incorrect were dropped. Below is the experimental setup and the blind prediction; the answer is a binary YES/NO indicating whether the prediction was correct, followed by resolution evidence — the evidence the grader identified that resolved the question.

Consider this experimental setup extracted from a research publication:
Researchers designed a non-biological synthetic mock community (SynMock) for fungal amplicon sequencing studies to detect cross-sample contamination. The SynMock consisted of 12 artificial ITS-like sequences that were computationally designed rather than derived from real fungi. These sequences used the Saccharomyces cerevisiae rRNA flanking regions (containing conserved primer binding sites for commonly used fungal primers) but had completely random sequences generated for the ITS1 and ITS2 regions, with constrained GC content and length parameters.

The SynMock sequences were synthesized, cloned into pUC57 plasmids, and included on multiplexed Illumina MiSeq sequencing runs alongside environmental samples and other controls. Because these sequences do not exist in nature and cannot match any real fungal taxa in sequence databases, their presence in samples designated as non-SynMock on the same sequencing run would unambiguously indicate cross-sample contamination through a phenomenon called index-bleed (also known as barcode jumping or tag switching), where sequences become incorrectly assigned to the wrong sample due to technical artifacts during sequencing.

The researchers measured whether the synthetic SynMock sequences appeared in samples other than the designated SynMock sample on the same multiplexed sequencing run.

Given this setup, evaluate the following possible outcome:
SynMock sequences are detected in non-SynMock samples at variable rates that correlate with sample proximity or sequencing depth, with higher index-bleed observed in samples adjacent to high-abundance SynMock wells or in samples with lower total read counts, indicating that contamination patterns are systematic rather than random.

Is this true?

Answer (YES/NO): NO